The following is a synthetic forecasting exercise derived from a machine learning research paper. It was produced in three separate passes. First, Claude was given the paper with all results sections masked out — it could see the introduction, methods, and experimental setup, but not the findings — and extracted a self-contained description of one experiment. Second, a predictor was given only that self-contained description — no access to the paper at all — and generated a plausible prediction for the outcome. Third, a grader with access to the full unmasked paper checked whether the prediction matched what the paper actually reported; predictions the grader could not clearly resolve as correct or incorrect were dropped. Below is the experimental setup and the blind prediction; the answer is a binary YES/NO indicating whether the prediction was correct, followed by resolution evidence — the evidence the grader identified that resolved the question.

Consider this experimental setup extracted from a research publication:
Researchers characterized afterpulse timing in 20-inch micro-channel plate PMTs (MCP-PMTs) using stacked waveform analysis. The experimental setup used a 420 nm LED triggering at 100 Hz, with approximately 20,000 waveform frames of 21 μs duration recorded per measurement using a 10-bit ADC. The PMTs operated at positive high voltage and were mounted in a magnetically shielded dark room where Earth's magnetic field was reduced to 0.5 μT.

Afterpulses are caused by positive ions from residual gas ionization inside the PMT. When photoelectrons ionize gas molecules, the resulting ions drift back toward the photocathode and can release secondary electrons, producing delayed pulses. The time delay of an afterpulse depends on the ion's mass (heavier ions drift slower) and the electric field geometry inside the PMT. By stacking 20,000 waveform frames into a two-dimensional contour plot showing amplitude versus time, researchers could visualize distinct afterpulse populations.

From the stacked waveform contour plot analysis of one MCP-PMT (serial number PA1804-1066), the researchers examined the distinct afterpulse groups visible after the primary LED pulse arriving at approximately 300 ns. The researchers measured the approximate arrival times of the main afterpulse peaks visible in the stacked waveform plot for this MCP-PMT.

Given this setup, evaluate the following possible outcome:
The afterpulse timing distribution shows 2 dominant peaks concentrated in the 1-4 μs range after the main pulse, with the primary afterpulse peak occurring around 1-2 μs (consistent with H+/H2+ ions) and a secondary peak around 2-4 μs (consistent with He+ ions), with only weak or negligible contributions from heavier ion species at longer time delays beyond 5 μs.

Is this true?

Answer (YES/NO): NO